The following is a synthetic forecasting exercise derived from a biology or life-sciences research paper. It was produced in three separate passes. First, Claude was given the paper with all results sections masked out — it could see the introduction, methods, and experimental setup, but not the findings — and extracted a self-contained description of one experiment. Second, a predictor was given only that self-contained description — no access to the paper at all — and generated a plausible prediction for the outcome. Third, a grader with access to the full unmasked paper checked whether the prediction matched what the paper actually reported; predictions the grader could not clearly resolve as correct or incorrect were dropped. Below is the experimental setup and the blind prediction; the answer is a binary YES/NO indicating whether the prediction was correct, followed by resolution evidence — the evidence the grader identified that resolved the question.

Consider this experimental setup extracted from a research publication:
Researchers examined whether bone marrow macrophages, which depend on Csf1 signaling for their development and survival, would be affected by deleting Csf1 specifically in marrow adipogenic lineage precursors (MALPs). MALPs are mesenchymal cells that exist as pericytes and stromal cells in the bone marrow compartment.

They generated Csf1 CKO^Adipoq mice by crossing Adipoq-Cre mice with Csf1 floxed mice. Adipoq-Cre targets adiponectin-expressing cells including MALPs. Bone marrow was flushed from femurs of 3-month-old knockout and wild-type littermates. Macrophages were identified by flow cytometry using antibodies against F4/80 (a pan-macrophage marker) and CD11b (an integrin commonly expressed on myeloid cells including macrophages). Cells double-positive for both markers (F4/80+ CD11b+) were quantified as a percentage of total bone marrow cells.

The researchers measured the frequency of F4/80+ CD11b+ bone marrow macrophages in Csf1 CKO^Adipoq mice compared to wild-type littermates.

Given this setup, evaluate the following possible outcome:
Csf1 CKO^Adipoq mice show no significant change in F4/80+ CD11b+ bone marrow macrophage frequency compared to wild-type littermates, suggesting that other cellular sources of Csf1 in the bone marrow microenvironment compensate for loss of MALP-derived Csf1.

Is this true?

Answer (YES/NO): NO